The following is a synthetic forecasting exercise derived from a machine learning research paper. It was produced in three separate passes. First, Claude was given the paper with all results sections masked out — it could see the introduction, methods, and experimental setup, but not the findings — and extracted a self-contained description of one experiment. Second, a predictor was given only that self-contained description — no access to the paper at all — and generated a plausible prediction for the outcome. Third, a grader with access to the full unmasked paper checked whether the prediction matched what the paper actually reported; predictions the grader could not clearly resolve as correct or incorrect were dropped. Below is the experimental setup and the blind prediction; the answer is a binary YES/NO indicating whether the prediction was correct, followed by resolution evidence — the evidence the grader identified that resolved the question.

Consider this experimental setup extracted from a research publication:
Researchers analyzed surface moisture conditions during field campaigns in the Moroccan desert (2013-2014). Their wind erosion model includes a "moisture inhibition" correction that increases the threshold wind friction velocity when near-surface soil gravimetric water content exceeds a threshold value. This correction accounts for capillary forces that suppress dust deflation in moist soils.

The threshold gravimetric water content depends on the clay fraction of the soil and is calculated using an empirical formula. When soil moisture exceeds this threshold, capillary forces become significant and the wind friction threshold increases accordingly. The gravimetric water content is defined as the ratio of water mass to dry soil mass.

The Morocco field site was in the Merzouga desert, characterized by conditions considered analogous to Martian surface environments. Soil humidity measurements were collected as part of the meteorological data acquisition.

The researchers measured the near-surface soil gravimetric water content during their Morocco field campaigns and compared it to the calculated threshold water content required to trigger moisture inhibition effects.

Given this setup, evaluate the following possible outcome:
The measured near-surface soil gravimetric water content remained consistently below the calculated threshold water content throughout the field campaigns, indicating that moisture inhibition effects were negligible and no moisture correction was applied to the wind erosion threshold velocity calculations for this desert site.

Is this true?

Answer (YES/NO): YES